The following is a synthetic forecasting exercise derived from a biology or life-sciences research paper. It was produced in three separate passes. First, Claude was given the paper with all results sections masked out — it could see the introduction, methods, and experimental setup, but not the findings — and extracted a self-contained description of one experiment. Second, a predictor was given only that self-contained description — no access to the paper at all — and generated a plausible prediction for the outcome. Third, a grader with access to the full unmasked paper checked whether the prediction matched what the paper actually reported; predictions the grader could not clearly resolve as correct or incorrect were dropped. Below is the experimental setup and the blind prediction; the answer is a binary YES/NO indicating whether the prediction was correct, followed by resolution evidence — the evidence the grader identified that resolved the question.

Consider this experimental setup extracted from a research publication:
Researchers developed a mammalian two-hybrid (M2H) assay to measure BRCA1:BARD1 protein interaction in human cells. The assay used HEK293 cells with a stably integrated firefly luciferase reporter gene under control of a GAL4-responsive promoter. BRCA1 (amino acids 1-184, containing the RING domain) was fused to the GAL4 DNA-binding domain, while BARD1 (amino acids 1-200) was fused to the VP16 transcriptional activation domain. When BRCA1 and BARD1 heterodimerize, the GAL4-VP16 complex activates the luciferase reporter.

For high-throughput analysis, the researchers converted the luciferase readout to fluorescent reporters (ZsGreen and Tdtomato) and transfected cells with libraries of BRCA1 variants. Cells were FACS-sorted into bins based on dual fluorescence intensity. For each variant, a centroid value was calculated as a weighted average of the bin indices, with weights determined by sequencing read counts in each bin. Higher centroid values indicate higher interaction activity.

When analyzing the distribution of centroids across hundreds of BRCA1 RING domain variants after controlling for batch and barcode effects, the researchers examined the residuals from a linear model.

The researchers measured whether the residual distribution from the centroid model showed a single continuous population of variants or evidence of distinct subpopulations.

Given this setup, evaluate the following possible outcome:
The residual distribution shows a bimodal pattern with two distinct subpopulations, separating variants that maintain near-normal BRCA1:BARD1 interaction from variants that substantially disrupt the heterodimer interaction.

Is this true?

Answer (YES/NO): YES